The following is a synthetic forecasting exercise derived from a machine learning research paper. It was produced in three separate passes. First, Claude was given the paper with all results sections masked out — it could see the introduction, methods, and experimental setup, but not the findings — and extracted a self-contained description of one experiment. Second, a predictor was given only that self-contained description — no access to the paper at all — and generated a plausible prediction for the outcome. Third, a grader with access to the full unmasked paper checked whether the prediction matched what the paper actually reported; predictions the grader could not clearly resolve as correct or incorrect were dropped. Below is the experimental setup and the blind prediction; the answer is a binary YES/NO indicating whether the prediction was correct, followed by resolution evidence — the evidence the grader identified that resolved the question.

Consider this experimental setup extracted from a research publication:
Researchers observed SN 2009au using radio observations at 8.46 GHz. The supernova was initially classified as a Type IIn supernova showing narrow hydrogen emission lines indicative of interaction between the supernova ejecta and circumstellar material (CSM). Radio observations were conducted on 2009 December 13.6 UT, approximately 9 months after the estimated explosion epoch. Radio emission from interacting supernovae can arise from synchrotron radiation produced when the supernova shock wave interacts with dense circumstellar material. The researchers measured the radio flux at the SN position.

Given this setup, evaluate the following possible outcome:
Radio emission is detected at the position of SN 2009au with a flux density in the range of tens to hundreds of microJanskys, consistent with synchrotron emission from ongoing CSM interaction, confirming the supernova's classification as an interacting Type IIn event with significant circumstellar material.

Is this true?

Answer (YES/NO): NO